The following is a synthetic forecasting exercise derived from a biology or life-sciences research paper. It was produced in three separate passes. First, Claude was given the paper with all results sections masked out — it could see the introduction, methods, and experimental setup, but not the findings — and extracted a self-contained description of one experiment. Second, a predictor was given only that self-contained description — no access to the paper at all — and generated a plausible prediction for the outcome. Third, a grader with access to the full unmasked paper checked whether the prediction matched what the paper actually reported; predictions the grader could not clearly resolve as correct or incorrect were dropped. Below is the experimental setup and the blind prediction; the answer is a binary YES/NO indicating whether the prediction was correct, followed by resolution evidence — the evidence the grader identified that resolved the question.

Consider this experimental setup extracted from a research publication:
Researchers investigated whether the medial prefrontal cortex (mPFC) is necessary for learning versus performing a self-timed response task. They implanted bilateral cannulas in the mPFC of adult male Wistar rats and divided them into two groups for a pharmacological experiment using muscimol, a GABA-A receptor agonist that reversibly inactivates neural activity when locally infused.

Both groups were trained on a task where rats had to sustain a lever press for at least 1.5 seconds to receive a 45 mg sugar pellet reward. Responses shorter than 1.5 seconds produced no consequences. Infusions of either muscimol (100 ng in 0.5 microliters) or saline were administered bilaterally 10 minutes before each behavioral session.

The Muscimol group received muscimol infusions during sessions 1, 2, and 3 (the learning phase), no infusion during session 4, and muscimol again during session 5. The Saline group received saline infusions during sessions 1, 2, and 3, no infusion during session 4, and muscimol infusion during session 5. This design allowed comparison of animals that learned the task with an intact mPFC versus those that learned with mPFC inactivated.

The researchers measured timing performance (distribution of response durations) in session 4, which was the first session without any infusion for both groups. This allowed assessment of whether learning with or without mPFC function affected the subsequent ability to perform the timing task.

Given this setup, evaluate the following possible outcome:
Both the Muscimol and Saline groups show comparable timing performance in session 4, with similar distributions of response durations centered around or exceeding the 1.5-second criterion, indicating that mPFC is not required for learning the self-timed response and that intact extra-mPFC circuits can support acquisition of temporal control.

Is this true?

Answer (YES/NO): NO